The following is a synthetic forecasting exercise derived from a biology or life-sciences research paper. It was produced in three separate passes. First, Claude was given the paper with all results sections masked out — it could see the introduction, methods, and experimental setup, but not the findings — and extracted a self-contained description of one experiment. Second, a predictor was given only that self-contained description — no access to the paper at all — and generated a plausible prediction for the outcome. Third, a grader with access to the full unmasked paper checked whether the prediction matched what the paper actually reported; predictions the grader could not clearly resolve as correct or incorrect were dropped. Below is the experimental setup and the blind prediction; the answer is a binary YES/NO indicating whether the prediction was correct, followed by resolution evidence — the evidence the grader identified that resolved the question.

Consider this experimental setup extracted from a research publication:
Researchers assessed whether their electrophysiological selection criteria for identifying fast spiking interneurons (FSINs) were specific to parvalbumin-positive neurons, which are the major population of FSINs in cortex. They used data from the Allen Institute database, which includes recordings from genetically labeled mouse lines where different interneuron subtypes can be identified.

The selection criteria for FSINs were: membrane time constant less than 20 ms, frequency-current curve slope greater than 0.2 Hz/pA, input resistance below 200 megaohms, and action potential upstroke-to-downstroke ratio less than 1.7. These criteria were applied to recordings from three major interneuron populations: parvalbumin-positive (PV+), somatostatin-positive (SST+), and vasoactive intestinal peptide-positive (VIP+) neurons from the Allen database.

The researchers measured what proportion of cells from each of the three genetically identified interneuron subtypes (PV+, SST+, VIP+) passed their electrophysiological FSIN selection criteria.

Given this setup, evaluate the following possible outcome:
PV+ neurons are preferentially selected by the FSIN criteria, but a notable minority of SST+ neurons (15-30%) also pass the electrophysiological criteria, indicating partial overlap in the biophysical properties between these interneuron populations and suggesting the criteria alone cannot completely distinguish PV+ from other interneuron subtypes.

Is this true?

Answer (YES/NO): YES